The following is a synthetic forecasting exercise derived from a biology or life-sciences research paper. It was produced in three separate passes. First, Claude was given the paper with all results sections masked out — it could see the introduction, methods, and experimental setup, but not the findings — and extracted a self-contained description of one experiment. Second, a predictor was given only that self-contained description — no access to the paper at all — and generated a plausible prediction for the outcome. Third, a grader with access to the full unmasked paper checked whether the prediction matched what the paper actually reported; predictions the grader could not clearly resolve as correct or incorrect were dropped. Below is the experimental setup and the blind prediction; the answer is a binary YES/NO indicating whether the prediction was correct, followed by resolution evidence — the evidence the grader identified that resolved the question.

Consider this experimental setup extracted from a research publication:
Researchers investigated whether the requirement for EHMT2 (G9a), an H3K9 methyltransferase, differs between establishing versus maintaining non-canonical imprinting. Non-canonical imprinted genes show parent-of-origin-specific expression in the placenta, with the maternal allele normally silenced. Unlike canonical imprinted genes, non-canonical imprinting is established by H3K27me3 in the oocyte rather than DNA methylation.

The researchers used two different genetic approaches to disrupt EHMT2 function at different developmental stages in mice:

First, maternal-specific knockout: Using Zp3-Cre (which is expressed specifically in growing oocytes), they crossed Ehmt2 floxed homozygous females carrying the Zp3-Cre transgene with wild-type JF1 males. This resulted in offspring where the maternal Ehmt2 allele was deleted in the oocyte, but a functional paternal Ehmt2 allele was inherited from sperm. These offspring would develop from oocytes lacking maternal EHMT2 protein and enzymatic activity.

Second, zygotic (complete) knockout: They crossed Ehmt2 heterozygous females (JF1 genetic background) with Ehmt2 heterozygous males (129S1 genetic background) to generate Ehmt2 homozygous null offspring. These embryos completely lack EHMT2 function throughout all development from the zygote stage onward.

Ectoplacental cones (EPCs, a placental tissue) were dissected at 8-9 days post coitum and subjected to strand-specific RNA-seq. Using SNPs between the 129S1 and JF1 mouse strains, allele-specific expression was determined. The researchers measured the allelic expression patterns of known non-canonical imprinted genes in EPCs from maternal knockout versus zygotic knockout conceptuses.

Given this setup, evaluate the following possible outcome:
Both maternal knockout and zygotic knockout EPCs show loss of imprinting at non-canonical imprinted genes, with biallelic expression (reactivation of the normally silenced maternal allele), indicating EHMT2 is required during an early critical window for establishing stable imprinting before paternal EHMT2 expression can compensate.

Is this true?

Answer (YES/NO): NO